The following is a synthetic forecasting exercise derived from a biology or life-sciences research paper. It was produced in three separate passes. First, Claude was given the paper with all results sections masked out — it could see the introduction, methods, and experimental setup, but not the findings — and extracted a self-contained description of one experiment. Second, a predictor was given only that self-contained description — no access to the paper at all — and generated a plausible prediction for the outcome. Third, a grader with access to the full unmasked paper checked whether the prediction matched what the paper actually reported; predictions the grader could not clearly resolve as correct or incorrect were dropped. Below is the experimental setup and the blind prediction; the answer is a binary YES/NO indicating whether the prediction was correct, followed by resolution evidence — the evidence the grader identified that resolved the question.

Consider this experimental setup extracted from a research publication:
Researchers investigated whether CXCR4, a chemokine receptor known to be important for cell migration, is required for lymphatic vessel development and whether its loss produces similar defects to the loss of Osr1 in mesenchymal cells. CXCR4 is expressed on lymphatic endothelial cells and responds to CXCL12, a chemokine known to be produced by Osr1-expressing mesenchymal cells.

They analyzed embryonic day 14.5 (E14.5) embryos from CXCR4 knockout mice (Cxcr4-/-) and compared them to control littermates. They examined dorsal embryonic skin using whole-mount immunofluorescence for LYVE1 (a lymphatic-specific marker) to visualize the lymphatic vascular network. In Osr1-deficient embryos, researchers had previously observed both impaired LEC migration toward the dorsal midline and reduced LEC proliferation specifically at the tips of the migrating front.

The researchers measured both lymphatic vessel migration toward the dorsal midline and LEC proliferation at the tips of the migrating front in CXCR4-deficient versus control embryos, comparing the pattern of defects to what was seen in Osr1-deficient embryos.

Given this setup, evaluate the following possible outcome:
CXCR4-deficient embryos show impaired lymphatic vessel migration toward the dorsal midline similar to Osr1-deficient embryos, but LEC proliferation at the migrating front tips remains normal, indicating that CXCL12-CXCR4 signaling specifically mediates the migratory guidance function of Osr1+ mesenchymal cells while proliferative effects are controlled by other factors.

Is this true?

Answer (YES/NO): YES